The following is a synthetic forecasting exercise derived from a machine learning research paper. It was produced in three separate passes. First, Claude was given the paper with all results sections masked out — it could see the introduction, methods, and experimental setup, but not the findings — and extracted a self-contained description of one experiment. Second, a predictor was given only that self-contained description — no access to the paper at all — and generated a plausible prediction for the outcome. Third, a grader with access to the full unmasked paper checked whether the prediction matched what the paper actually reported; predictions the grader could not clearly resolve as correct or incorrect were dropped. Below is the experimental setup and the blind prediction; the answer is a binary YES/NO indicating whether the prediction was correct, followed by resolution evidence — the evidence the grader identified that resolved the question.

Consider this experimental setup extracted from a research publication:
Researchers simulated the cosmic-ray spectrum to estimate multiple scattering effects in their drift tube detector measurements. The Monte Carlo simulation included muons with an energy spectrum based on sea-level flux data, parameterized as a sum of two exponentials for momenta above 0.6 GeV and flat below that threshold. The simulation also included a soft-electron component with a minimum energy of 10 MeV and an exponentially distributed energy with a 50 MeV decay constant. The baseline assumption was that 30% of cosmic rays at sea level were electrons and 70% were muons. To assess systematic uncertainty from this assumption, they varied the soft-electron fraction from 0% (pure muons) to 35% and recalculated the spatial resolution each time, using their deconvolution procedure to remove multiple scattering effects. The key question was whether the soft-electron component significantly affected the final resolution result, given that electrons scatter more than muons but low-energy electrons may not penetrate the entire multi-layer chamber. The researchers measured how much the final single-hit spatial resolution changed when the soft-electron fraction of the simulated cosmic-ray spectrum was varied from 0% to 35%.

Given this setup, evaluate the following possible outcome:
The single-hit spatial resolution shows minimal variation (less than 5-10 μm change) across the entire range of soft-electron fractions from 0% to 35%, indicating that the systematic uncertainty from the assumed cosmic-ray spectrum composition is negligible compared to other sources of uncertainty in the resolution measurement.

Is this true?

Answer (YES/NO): YES